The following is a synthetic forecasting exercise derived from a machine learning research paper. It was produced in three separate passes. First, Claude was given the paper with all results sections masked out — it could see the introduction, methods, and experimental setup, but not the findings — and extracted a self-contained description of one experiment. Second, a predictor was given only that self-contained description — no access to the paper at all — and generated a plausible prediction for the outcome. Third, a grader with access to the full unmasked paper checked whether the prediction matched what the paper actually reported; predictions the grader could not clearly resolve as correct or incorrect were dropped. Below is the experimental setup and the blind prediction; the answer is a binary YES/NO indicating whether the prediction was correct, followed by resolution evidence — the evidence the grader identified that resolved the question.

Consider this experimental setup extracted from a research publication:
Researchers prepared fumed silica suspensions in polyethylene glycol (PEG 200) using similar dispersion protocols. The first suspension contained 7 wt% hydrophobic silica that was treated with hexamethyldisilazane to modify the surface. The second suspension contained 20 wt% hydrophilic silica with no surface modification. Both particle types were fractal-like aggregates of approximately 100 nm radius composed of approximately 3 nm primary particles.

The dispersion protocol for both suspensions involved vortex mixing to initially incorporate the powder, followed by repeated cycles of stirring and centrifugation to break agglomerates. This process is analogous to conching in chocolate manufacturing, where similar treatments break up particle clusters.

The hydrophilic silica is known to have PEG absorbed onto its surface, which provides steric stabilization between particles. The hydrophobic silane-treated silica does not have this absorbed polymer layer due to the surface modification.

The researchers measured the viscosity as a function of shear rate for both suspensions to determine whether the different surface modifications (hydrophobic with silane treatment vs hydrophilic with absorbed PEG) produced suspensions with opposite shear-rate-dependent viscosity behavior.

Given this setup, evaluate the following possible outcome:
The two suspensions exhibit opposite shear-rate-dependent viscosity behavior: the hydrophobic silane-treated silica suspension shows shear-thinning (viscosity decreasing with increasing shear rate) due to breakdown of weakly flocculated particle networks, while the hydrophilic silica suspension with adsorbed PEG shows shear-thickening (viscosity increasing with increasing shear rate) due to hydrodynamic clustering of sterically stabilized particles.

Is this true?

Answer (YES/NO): NO